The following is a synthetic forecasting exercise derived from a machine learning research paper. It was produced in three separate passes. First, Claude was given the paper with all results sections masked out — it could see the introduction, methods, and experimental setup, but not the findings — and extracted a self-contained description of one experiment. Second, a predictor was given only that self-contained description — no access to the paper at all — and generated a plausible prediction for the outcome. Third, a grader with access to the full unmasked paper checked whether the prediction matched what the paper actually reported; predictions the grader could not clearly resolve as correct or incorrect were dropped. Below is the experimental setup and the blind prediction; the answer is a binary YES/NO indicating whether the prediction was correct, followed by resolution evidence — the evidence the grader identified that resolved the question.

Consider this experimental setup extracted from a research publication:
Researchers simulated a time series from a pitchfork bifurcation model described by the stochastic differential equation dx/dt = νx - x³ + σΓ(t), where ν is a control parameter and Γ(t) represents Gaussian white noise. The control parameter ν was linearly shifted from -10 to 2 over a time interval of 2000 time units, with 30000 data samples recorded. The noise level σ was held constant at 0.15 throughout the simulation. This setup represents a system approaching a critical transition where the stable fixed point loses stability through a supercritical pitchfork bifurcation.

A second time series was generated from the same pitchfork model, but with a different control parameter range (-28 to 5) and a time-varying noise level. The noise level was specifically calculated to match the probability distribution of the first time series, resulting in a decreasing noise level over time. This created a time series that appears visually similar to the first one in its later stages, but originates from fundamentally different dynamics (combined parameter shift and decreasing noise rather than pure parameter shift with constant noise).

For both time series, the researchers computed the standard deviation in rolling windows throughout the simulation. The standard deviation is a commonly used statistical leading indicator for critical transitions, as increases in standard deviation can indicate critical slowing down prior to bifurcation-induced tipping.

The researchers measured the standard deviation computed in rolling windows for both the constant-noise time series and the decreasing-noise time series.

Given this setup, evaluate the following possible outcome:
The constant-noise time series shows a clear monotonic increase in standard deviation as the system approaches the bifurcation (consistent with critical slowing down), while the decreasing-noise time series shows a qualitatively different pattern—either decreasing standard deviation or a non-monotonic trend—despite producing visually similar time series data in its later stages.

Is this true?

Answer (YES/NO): YES